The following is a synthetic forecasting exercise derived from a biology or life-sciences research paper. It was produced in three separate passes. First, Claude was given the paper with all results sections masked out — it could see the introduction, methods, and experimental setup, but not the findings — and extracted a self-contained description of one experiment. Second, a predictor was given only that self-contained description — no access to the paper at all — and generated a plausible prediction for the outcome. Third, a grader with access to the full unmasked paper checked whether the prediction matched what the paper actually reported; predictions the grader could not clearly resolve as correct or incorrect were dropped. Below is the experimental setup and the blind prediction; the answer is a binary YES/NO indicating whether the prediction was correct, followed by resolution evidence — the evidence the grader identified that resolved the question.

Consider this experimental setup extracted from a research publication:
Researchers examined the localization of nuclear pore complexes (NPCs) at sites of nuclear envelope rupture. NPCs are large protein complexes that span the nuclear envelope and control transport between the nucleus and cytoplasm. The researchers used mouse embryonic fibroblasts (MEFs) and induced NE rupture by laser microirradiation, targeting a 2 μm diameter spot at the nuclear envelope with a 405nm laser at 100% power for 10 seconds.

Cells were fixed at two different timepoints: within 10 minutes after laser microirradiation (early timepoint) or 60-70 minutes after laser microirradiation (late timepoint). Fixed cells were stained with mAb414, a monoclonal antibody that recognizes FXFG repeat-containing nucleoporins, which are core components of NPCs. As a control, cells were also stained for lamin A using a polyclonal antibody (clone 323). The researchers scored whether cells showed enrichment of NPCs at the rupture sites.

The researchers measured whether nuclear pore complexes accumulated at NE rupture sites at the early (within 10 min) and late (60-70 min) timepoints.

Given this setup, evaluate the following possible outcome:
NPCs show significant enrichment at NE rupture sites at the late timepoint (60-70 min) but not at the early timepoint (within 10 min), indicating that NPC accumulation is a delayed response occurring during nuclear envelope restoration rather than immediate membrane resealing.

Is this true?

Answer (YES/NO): NO